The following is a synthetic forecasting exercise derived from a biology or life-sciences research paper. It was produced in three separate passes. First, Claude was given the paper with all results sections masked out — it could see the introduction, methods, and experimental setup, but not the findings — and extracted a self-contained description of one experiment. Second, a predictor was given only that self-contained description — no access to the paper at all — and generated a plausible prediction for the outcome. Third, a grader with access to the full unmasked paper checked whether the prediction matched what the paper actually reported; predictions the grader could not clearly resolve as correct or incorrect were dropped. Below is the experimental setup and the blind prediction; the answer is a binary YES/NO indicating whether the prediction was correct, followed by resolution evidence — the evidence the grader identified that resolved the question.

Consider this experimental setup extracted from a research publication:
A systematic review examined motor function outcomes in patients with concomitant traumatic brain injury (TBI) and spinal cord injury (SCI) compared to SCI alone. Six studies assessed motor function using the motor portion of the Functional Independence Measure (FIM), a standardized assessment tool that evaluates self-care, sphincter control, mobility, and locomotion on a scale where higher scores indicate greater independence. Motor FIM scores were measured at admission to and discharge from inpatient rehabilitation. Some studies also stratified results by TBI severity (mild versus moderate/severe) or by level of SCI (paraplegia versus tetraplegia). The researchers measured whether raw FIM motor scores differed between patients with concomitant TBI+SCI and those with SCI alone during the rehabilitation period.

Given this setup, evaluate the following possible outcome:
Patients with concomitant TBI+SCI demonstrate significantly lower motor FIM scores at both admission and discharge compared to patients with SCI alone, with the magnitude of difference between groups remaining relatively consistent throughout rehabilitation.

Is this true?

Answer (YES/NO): NO